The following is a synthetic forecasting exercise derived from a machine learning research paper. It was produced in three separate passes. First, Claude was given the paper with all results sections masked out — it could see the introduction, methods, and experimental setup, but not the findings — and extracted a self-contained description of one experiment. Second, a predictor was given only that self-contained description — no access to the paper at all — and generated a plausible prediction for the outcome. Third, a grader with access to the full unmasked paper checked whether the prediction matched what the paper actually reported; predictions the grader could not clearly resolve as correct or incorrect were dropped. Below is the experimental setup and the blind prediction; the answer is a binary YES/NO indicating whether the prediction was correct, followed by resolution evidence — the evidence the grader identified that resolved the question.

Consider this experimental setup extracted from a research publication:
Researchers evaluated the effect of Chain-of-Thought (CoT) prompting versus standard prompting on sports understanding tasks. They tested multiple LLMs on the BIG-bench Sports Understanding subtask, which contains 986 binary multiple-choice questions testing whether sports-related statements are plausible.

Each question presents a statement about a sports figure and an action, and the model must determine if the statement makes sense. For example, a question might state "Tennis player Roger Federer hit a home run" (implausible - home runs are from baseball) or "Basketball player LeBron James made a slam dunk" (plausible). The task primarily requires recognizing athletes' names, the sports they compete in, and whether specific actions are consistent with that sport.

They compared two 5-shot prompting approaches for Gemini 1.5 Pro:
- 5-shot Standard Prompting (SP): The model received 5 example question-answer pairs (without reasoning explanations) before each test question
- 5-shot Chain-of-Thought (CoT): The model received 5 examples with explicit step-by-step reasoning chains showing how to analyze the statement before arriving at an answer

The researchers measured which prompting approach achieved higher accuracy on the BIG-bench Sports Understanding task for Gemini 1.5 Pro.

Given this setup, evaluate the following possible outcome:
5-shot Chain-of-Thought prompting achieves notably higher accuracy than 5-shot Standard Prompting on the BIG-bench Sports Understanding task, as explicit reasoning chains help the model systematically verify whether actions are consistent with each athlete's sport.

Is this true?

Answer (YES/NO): YES